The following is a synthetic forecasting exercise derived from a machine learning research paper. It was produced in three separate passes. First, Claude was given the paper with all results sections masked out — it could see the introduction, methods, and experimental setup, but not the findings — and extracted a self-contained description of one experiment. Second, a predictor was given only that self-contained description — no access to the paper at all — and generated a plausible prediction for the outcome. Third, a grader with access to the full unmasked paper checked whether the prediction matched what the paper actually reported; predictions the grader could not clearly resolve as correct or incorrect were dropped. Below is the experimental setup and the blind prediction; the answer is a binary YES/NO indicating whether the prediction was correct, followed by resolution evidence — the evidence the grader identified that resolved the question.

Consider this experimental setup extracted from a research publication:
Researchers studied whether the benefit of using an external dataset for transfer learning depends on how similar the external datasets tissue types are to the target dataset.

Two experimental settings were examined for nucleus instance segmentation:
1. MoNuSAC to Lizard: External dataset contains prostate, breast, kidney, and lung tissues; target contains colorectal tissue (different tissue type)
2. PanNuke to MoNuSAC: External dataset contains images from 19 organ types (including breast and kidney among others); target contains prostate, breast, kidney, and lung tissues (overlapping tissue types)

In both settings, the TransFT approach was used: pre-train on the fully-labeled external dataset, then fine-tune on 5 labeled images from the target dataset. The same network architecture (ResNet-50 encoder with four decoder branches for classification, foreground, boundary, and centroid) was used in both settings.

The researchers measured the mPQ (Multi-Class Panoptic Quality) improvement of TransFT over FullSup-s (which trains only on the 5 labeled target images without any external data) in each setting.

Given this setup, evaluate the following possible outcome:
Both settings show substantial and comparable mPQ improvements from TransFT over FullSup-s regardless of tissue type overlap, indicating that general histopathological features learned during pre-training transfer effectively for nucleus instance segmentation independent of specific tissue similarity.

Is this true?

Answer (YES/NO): NO